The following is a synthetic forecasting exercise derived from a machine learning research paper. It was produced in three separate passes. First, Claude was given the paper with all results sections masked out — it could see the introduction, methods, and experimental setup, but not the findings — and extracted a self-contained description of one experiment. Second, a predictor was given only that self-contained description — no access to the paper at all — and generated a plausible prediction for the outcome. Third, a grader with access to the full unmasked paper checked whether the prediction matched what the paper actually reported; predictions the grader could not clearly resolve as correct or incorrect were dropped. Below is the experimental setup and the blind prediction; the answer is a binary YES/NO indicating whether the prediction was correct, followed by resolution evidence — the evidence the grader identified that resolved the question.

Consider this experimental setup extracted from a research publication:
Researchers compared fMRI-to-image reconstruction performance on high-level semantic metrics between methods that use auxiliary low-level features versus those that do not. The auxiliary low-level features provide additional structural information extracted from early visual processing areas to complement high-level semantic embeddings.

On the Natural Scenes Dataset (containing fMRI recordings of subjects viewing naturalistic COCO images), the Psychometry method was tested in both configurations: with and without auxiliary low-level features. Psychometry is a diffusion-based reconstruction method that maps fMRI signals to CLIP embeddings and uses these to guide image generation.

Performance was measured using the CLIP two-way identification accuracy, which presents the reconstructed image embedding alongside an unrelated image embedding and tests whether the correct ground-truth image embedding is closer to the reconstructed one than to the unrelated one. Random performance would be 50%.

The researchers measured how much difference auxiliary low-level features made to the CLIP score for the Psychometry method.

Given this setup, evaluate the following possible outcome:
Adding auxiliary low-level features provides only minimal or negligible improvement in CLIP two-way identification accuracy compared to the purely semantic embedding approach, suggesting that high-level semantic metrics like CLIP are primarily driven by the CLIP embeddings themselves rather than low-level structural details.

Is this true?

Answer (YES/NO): NO